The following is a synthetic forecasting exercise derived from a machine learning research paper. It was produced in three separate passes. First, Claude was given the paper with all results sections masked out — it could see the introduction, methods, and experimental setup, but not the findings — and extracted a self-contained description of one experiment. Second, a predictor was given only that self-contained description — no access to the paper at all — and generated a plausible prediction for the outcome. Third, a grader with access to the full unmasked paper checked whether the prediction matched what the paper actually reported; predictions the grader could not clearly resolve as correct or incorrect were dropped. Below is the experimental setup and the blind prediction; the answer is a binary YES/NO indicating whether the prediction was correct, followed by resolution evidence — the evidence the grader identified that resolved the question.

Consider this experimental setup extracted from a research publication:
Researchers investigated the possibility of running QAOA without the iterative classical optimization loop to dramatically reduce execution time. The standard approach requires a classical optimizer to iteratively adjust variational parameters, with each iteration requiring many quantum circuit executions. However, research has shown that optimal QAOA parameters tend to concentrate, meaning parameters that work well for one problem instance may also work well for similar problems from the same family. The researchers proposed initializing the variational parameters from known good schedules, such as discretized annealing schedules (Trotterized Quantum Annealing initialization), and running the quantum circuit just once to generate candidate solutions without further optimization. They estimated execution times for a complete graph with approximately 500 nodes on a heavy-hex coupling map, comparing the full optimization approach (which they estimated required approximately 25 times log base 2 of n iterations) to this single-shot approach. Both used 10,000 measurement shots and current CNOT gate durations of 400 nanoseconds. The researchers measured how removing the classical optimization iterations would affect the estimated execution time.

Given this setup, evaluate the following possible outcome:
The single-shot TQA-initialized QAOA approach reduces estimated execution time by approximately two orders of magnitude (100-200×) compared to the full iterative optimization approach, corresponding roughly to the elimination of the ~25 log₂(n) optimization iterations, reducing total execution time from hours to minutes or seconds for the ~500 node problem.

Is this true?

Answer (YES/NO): YES